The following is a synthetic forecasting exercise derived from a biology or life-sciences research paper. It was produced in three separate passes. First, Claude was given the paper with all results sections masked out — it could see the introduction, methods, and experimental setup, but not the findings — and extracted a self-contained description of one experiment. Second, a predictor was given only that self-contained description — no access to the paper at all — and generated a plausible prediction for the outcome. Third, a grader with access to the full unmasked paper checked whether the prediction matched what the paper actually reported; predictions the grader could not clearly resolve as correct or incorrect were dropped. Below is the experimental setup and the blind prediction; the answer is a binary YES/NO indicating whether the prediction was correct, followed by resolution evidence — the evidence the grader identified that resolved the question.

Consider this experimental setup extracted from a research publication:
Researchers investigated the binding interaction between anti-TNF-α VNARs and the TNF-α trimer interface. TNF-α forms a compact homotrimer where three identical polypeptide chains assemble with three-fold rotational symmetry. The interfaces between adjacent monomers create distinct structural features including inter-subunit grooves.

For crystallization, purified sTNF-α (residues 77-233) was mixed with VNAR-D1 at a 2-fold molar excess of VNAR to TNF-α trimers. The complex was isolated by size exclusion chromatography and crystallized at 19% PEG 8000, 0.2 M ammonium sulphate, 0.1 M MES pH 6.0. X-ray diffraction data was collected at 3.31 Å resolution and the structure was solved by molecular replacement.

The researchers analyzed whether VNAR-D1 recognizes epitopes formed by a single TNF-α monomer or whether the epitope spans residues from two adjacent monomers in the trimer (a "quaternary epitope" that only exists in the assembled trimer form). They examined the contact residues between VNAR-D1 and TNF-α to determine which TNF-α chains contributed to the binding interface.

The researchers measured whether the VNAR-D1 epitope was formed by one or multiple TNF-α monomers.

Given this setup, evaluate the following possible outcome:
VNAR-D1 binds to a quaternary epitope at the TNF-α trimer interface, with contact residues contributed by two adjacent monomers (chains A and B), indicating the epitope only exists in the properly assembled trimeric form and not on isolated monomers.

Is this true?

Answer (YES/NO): YES